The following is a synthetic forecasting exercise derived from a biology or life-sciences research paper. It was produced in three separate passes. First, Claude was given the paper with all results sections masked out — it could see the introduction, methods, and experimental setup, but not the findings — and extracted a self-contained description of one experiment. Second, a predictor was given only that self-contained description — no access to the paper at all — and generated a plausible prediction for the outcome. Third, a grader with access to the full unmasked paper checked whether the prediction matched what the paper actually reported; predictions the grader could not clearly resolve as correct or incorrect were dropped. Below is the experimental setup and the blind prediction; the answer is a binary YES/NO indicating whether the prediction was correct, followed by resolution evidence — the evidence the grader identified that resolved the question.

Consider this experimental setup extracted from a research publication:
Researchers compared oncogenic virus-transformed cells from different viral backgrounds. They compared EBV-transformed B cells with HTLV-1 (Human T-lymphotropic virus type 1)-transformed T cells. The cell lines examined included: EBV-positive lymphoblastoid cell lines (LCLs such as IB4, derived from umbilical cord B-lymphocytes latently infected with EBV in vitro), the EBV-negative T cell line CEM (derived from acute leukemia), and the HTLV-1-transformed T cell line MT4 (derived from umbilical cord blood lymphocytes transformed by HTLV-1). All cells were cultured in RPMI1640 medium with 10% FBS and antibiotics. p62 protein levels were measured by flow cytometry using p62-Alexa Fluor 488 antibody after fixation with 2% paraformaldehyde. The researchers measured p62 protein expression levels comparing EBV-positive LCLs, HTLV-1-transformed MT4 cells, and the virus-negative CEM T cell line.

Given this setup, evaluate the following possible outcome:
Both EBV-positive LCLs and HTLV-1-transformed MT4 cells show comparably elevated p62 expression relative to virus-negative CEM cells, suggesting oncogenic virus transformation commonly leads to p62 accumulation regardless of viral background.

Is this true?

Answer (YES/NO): YES